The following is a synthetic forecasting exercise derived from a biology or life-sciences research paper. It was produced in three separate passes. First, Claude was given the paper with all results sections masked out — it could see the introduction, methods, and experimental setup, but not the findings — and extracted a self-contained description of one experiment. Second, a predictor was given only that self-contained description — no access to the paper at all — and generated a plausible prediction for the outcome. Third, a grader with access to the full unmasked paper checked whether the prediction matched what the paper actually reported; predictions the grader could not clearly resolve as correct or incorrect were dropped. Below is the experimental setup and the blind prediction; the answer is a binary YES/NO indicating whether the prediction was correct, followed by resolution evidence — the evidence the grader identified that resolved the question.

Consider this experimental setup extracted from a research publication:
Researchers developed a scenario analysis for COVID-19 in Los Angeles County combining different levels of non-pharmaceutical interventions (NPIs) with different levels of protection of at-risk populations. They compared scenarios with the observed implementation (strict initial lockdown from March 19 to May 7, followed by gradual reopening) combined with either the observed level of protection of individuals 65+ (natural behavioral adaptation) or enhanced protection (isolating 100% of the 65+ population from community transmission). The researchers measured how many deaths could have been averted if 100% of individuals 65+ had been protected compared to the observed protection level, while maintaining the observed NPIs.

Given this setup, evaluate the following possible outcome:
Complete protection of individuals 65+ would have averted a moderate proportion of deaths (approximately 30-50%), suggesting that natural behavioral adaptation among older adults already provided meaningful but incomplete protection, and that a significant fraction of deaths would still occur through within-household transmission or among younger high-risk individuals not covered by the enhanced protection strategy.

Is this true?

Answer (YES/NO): YES